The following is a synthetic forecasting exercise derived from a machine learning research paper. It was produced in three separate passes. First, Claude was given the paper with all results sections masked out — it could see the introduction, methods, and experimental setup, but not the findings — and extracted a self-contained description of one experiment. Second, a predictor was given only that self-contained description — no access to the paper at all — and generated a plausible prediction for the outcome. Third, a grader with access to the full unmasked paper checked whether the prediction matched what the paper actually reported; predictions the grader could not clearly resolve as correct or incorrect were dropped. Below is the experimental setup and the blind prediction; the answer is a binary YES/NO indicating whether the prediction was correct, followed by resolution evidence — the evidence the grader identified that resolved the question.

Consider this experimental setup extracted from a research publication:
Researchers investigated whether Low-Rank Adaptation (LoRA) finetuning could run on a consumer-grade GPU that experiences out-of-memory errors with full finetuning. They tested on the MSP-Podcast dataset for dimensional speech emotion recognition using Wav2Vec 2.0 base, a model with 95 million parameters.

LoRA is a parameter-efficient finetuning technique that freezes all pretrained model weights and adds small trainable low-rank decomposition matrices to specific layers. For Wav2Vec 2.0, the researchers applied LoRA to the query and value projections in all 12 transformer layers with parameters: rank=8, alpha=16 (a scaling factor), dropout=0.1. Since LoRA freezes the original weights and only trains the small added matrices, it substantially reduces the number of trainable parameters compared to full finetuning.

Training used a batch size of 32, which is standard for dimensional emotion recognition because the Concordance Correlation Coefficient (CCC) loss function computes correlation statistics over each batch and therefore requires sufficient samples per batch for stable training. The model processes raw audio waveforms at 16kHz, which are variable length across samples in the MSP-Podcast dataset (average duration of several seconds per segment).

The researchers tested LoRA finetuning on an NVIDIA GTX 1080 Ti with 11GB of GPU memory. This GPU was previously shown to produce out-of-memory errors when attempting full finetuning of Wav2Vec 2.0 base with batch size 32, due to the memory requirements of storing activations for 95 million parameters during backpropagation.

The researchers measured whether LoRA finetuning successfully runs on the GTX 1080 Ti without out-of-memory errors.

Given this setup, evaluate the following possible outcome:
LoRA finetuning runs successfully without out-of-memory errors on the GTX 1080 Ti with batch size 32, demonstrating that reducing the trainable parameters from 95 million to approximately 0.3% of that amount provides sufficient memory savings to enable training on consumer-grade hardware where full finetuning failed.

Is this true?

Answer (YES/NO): YES